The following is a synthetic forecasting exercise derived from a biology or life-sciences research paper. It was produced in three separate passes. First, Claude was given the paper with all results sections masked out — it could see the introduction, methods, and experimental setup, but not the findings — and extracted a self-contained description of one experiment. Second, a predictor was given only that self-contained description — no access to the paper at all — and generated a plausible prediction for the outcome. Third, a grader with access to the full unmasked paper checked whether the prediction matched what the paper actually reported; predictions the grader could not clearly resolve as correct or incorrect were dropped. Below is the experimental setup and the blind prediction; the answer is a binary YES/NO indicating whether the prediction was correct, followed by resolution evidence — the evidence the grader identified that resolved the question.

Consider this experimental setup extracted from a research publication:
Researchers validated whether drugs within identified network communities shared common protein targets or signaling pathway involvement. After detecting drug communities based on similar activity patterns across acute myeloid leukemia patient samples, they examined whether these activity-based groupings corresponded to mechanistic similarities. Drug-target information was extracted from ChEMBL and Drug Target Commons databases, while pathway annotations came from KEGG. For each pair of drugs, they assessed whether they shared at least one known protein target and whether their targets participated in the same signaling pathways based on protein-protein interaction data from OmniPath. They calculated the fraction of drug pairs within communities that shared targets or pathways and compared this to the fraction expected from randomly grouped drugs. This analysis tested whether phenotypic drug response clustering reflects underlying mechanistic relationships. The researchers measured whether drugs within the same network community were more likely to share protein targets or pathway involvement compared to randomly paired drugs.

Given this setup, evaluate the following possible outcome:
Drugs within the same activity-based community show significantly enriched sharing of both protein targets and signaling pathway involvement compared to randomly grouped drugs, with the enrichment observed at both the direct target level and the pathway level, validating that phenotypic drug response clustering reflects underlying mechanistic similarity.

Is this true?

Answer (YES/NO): YES